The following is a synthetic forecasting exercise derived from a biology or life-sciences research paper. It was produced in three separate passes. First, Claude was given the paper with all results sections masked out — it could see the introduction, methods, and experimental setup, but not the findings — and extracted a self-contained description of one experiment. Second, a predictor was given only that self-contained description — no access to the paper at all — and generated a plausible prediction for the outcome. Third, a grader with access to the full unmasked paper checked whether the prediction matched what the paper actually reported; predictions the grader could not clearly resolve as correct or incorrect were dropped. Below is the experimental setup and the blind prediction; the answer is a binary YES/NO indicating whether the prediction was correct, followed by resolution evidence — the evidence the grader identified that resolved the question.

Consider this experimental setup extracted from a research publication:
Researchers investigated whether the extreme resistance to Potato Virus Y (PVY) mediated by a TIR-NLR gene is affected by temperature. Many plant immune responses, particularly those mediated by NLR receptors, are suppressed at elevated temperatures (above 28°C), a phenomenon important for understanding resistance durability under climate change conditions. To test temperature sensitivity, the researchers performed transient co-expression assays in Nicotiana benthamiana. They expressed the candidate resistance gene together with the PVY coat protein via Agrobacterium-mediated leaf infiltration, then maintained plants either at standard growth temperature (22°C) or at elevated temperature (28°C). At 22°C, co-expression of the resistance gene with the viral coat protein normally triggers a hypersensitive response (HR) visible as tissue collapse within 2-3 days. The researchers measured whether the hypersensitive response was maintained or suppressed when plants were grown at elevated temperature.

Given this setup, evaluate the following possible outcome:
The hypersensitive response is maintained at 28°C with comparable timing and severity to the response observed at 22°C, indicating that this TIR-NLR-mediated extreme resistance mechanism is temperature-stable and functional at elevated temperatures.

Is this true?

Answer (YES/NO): YES